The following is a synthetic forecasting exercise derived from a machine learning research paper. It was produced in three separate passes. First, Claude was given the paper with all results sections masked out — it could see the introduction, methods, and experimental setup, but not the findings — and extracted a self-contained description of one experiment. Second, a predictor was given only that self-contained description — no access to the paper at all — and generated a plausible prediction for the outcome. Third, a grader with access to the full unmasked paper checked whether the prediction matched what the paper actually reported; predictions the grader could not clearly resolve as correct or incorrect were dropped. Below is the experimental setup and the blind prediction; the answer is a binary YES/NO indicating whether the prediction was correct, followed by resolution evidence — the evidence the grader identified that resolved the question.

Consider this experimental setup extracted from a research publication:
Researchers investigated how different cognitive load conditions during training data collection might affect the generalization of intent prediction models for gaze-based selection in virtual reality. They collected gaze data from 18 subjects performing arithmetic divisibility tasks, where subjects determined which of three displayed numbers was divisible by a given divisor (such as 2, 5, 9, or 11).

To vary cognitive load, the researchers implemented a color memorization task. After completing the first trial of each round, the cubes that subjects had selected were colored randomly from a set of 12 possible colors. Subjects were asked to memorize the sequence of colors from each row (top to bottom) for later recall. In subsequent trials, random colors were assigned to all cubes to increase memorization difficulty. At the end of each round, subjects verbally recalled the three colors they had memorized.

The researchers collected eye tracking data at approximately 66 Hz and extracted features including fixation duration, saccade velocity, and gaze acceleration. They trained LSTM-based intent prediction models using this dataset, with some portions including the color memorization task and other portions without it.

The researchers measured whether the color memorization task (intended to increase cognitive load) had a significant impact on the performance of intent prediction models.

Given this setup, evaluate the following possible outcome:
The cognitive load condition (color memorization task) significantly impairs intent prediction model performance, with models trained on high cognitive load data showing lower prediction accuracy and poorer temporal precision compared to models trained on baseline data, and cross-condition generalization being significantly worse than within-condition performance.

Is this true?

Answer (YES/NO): NO